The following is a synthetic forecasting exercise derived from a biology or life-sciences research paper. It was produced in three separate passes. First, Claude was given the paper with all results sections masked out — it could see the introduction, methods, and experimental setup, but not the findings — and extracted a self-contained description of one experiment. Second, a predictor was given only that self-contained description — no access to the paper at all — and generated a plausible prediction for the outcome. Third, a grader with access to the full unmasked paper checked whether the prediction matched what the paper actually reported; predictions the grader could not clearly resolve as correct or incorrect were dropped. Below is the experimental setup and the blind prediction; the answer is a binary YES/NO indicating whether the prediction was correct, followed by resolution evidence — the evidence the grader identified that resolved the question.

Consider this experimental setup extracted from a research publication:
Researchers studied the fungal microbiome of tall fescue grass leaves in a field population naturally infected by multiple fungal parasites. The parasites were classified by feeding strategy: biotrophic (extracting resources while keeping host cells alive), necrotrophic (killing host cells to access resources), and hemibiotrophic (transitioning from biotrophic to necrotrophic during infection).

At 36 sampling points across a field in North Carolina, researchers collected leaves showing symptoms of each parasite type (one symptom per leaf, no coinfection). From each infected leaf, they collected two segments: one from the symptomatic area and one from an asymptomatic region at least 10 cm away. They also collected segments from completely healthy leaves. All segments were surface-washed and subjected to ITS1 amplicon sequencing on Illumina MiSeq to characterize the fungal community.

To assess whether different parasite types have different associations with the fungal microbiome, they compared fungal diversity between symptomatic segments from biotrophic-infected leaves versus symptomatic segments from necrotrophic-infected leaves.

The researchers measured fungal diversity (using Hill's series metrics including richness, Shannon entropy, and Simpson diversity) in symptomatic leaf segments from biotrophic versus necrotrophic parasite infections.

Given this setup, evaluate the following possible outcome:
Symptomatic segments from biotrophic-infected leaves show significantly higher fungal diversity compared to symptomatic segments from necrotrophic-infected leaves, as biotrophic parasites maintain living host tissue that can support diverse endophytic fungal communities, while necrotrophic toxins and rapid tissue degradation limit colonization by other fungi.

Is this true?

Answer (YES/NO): YES